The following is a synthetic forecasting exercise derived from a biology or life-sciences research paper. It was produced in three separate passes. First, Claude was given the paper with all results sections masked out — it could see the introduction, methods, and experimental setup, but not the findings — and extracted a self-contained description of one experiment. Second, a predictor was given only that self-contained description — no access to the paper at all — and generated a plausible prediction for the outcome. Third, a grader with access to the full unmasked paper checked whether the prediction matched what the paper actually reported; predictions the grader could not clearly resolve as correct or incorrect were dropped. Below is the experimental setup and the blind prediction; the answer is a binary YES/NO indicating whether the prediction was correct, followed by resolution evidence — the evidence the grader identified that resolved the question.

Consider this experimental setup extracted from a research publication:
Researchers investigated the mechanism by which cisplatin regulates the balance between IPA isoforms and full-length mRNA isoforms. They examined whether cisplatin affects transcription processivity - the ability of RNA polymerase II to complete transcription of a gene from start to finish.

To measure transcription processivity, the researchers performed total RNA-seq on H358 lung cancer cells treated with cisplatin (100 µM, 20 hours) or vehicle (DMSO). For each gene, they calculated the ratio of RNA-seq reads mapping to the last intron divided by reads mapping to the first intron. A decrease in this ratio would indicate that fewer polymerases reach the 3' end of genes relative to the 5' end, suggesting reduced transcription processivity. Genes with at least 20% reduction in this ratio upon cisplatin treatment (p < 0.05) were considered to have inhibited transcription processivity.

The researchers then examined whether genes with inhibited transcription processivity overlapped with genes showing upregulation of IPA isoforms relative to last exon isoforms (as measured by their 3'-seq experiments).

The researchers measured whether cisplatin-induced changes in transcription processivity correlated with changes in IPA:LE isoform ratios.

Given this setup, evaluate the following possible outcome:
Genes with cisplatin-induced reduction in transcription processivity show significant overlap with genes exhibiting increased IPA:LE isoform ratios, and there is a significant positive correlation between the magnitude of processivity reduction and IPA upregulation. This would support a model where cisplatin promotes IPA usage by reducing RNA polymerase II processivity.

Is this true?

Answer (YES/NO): YES